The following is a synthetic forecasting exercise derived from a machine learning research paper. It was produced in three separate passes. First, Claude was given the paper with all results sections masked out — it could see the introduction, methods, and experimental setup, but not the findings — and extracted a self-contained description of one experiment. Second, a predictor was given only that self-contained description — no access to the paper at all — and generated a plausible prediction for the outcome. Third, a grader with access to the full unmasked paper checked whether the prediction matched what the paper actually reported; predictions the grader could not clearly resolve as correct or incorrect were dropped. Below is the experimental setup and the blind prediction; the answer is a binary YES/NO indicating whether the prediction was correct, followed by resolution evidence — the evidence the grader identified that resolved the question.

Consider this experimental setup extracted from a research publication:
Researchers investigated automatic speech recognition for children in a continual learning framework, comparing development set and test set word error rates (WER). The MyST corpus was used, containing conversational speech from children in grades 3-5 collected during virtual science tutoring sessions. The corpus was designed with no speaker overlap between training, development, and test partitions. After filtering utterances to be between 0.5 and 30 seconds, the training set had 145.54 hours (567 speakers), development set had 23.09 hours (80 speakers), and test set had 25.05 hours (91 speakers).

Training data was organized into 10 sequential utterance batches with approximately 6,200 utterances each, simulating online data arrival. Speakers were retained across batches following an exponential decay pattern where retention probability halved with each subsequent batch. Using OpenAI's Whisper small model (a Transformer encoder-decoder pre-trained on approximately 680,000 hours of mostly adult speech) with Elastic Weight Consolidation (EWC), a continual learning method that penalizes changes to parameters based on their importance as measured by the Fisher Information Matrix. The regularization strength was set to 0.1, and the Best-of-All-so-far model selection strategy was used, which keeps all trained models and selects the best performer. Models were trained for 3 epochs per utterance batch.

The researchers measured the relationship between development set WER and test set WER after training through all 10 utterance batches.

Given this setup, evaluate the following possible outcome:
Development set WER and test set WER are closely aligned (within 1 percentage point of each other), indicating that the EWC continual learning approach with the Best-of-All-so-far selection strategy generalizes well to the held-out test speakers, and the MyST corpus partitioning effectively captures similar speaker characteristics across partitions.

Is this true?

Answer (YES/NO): NO